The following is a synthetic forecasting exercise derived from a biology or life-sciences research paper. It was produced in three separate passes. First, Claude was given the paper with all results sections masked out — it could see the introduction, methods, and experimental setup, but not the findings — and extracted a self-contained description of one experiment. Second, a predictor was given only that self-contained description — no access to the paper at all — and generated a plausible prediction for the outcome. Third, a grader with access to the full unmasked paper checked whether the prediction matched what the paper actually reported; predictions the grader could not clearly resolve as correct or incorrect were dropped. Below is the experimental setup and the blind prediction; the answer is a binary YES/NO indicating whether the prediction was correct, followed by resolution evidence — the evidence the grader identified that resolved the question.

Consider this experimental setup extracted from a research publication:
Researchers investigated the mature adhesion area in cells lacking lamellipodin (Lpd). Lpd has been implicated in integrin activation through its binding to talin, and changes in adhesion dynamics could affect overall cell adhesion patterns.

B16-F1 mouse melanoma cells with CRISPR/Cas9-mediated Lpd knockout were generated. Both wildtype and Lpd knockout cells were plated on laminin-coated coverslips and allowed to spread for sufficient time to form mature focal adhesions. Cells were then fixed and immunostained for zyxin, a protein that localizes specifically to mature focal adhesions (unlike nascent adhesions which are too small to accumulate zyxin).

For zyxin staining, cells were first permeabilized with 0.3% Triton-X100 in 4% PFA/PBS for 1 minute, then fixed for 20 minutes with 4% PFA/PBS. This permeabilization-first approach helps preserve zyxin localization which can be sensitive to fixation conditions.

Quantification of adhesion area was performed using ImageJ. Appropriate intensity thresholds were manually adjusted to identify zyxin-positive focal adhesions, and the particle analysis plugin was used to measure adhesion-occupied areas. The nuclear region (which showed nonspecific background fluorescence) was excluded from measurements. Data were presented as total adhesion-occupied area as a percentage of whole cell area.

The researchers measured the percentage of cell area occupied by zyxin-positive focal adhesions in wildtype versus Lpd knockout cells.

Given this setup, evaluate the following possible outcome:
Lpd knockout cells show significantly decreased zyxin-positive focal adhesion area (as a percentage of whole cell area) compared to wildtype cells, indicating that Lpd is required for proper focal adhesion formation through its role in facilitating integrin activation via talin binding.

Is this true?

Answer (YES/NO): NO